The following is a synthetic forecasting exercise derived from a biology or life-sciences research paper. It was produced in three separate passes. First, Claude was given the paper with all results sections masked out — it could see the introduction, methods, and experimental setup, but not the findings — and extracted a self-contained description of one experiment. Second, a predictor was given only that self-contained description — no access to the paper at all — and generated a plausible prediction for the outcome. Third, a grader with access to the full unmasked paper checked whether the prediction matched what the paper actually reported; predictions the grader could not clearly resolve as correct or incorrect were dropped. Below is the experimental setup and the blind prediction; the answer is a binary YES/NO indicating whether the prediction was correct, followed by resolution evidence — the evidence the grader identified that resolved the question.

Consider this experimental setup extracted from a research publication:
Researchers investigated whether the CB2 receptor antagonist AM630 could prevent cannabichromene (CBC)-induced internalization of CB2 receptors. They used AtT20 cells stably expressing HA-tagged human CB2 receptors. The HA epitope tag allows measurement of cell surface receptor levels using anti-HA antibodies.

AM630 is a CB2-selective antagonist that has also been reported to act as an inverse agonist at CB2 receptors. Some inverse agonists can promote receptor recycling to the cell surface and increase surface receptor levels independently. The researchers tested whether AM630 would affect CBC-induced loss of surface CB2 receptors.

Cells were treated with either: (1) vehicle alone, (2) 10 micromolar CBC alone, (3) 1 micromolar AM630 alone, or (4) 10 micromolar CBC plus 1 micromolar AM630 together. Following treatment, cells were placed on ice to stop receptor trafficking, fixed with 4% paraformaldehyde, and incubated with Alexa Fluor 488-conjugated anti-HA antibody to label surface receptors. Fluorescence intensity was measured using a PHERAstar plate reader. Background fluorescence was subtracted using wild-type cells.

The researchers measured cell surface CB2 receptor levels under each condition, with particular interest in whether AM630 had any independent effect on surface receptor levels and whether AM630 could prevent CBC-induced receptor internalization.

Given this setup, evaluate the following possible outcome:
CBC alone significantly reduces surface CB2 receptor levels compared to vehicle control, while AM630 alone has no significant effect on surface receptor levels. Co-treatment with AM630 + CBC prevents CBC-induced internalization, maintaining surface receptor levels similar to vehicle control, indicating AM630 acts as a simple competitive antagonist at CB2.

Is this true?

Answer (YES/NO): YES